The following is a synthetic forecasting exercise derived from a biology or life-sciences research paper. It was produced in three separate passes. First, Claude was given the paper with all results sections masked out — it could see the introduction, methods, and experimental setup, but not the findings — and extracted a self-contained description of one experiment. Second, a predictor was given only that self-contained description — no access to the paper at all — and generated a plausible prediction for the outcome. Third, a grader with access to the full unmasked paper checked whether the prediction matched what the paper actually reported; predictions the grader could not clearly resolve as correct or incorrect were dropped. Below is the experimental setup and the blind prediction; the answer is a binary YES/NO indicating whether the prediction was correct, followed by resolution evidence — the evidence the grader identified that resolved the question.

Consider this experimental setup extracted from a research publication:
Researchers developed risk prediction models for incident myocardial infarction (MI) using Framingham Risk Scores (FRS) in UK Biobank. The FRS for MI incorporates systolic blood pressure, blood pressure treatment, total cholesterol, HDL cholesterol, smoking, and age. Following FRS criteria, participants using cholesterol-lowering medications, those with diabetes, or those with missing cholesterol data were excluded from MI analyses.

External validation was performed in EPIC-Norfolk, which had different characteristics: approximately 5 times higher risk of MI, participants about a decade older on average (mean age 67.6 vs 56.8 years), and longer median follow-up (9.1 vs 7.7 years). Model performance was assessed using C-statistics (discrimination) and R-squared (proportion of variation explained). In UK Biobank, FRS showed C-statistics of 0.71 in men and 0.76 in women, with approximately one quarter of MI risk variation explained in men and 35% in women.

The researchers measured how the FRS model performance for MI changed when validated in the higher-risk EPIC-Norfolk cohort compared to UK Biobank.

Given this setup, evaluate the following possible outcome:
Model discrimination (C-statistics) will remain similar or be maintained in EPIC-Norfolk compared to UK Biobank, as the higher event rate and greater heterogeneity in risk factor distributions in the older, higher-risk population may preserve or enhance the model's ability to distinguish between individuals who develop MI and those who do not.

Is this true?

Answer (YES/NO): NO